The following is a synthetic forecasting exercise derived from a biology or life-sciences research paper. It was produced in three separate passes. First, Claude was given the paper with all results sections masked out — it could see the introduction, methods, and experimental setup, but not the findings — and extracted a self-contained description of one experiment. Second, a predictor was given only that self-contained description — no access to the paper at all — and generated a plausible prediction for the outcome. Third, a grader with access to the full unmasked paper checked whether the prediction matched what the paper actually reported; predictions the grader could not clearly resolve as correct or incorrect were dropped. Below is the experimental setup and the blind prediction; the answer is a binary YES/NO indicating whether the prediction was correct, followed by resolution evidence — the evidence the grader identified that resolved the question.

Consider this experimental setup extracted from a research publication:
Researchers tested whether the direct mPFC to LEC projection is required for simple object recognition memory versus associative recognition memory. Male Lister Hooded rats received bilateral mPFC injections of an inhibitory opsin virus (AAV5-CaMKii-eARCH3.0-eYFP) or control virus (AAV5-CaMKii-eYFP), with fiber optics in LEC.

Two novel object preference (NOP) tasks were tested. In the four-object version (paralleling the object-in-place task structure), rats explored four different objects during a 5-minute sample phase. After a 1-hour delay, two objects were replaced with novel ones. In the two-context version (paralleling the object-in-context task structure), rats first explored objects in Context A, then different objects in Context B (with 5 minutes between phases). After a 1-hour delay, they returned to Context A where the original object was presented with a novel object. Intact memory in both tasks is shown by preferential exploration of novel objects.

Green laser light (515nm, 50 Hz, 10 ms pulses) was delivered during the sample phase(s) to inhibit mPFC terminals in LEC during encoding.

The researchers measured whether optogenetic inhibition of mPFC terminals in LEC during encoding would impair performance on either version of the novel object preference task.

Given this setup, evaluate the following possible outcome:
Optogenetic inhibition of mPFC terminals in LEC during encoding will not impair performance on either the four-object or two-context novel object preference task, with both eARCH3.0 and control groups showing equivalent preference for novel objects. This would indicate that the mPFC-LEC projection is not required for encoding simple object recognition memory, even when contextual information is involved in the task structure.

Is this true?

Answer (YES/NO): YES